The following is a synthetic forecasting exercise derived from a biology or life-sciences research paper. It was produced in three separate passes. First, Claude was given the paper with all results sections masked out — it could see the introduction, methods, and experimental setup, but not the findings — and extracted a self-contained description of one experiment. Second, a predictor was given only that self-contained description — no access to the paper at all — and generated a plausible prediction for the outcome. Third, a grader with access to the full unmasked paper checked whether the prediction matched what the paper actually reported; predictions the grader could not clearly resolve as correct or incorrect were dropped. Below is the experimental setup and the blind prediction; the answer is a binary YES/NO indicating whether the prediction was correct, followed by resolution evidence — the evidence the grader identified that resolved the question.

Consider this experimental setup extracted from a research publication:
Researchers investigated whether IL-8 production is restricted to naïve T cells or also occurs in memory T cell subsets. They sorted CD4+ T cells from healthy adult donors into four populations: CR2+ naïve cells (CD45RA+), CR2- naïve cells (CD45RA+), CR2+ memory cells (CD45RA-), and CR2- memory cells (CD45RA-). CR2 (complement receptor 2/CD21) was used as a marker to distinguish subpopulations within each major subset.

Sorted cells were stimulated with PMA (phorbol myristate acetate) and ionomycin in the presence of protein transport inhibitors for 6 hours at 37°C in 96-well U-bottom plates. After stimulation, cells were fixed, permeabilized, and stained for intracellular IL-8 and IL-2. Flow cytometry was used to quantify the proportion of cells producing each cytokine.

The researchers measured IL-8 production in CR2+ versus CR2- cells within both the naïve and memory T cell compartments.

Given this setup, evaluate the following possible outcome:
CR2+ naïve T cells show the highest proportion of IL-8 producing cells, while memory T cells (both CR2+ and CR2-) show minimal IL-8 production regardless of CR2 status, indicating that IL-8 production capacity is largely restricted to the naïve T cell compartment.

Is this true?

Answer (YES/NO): NO